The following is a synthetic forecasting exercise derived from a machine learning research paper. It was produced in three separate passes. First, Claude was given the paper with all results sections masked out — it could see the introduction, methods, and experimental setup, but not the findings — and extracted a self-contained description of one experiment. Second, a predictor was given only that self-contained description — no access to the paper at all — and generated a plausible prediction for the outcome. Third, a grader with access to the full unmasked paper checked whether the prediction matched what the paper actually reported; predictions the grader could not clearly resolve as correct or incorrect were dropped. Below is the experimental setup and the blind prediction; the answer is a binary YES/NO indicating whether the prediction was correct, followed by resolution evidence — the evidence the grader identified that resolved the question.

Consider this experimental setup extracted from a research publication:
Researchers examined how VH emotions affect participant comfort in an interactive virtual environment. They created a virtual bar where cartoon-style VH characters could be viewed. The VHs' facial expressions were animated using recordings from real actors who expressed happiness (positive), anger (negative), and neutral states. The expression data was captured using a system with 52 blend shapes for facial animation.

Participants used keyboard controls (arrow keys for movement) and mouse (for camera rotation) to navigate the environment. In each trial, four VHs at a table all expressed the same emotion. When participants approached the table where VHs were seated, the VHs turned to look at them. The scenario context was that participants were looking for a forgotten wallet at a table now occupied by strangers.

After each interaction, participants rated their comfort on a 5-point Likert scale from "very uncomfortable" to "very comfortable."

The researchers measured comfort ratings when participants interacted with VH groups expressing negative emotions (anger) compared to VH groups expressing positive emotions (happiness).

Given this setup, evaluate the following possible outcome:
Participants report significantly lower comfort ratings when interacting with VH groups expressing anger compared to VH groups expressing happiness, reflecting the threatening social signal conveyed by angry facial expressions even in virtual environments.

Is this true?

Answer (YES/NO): YES